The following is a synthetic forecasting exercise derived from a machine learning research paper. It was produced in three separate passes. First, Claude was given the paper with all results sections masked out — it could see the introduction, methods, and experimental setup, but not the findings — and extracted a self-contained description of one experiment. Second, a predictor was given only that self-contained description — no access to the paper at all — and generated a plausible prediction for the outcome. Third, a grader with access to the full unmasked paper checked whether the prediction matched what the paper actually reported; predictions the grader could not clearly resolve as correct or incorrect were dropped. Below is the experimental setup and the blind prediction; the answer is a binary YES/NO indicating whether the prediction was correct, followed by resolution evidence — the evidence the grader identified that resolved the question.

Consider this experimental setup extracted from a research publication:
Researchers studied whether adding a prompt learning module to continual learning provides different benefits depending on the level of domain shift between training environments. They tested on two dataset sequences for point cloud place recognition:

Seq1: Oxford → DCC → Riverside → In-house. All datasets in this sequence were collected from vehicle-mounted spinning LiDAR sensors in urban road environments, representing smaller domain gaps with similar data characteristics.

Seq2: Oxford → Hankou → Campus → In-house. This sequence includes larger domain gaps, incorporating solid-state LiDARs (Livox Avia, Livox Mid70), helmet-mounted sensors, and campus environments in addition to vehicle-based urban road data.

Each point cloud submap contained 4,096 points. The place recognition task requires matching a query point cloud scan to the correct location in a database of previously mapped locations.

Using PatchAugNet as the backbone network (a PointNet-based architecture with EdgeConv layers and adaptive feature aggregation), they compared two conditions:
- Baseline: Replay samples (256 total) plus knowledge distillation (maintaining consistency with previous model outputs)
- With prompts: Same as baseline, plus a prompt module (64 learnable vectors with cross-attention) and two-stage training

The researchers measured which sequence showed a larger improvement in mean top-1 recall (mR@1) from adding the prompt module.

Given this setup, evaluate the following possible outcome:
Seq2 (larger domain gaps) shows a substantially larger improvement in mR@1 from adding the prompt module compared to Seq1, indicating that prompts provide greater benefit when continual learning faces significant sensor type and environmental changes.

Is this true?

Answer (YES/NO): YES